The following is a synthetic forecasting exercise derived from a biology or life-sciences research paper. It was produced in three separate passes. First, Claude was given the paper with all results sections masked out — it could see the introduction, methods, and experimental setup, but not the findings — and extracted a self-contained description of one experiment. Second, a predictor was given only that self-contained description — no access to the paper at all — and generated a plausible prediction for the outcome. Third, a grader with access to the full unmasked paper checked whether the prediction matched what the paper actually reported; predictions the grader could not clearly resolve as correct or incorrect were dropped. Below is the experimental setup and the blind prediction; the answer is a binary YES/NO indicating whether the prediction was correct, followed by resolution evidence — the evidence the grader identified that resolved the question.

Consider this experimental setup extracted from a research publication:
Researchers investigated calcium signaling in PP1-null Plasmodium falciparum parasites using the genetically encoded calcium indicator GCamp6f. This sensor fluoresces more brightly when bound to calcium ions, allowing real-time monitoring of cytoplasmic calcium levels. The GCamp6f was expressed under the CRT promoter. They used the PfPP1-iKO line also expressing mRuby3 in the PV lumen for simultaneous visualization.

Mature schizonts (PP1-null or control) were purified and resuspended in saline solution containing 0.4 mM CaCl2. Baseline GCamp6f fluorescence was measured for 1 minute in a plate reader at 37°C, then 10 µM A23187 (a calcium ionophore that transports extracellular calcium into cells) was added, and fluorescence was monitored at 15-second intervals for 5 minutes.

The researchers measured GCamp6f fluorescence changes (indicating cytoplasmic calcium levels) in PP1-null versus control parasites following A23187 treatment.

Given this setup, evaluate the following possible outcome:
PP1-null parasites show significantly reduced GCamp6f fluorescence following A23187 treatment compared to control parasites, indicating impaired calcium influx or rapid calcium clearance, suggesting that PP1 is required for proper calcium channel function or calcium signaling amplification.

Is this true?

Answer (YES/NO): NO